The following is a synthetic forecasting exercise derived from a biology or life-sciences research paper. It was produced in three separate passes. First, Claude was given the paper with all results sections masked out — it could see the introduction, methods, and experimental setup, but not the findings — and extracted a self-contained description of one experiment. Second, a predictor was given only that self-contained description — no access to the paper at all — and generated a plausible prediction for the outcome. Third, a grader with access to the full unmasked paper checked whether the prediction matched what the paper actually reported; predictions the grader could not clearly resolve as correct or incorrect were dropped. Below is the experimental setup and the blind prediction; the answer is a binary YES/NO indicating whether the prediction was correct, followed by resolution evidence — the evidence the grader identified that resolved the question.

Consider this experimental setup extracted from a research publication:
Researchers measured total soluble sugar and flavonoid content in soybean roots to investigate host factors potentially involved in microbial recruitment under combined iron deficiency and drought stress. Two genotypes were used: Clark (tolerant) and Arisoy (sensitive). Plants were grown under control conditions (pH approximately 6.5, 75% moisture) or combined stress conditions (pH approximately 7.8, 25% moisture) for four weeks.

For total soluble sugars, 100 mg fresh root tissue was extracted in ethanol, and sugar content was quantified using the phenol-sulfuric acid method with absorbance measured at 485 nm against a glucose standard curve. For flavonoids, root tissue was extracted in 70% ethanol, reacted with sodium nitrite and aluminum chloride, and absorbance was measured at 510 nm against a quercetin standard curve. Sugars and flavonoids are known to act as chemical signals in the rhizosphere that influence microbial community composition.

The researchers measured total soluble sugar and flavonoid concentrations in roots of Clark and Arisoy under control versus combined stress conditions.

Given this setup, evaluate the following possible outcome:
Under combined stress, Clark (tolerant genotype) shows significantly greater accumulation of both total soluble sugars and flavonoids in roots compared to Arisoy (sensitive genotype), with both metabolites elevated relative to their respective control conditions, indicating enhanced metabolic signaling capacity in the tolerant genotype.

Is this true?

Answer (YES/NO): NO